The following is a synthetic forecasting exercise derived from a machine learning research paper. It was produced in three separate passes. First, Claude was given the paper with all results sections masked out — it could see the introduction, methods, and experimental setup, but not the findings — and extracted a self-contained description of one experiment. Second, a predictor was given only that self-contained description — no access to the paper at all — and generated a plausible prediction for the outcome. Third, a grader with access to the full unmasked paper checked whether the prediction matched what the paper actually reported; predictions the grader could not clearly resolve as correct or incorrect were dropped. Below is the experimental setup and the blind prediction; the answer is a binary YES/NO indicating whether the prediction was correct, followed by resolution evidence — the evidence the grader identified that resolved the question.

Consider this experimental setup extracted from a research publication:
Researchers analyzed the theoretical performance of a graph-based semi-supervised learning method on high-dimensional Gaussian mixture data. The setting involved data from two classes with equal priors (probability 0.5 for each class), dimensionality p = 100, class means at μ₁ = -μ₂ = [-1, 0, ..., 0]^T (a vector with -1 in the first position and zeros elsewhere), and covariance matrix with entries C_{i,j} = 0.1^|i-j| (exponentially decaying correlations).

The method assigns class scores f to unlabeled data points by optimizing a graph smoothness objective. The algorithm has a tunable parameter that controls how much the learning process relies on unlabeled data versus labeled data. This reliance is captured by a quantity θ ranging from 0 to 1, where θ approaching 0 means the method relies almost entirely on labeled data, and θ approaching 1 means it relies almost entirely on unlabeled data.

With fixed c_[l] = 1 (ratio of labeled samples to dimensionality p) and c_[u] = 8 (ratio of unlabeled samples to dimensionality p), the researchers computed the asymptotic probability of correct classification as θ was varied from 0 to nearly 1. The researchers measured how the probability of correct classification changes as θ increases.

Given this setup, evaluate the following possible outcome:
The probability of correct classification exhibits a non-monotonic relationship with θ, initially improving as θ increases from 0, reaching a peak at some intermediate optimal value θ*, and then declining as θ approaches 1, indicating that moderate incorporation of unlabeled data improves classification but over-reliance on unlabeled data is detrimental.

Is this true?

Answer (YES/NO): YES